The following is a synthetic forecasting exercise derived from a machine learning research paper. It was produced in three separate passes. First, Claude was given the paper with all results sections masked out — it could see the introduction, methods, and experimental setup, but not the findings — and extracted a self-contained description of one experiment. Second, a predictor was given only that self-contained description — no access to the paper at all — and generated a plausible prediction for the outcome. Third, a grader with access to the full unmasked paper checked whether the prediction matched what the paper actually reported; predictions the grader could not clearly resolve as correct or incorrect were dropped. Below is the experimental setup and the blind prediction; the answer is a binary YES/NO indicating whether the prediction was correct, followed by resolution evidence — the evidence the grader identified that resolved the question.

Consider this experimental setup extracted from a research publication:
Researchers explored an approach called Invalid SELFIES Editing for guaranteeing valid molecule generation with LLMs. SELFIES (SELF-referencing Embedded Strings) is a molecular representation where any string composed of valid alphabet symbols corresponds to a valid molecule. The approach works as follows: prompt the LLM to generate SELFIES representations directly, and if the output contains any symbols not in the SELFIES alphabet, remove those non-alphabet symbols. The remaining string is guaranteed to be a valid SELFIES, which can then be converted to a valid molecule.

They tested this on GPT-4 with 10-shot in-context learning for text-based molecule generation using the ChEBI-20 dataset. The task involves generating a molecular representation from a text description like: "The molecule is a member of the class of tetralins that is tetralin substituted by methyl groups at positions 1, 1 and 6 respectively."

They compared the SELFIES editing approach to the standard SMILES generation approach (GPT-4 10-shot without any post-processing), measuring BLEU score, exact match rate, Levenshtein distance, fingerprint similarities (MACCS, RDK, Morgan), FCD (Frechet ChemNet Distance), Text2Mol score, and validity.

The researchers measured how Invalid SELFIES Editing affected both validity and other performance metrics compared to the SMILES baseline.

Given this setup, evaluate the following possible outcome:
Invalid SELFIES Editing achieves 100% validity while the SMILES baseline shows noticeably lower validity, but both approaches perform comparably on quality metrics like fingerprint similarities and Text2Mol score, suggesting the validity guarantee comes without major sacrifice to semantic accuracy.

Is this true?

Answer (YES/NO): NO